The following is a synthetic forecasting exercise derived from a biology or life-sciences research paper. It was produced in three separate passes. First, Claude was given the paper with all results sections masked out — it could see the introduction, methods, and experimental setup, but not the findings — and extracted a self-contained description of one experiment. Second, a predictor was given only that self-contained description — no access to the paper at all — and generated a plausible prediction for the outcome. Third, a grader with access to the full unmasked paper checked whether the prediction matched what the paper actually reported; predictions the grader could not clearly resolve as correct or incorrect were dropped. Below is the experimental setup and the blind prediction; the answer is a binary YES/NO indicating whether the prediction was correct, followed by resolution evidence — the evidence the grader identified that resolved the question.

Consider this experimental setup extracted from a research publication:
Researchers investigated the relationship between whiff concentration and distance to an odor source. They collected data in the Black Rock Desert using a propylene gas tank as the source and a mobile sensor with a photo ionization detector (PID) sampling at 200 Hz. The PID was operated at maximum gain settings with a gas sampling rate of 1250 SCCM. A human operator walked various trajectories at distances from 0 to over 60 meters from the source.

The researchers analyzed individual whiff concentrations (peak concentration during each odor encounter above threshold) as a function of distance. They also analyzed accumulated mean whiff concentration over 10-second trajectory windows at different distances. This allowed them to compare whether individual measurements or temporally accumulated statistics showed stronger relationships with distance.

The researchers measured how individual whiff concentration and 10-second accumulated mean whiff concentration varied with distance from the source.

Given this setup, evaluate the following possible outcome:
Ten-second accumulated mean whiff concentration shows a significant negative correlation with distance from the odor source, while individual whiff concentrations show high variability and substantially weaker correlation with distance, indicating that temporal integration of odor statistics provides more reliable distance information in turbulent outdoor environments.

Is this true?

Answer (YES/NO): YES